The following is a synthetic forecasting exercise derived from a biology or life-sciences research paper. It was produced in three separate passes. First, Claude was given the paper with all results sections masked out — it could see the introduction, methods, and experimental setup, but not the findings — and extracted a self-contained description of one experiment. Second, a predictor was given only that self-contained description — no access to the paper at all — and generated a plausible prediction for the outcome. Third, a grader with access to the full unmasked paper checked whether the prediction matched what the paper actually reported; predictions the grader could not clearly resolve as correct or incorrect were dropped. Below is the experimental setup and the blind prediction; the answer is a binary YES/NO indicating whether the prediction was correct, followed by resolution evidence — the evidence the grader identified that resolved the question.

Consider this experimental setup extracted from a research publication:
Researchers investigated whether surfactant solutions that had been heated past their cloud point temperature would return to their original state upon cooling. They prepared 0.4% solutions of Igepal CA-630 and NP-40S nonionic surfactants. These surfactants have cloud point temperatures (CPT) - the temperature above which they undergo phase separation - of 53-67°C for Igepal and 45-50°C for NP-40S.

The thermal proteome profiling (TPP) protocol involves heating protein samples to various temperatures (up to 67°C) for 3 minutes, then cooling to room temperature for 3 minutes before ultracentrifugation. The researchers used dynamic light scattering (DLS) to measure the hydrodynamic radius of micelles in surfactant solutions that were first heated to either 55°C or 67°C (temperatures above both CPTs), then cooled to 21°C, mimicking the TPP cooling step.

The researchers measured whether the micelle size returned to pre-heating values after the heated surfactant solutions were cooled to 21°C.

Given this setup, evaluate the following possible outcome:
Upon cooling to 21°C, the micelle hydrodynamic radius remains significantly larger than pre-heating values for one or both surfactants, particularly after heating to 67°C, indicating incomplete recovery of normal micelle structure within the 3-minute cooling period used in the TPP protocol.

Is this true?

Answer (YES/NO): YES